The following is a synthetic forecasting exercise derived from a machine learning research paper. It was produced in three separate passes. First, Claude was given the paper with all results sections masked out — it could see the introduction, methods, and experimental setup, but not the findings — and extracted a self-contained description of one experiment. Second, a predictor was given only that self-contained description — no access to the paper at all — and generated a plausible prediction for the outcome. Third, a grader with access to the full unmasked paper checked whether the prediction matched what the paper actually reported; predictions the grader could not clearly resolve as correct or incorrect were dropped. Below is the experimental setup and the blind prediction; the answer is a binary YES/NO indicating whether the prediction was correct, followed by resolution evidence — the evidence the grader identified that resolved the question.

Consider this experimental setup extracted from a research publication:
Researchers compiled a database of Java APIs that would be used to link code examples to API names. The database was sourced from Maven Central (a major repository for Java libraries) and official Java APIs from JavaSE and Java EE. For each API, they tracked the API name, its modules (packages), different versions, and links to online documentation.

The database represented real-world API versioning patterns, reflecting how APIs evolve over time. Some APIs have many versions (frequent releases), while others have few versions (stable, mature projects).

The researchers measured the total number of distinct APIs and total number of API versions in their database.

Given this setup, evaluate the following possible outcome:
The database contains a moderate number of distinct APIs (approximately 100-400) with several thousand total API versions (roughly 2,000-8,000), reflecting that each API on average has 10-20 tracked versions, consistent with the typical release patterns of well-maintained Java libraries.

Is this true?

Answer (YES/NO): NO